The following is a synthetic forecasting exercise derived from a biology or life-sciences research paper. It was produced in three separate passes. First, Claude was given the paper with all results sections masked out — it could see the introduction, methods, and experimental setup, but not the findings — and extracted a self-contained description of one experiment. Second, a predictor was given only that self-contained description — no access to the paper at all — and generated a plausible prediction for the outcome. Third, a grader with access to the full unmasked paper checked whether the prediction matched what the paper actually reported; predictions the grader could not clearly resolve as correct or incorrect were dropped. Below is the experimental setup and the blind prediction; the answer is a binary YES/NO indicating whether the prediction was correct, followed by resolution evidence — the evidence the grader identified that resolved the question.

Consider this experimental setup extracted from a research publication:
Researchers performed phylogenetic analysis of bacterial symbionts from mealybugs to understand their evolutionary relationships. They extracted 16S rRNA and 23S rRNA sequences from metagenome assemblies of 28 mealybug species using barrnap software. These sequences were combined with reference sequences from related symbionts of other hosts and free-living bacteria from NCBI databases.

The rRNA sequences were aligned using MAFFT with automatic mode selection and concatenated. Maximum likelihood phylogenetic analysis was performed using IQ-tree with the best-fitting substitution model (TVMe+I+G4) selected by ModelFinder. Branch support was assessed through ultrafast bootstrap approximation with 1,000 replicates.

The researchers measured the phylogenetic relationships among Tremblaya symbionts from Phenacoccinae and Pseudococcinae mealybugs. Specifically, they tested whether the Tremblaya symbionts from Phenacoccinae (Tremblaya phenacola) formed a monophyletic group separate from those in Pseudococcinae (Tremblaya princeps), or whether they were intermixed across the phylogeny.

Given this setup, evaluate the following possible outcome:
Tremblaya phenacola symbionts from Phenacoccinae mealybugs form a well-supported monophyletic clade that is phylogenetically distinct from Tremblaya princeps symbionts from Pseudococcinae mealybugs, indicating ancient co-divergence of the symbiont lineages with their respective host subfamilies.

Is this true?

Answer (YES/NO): YES